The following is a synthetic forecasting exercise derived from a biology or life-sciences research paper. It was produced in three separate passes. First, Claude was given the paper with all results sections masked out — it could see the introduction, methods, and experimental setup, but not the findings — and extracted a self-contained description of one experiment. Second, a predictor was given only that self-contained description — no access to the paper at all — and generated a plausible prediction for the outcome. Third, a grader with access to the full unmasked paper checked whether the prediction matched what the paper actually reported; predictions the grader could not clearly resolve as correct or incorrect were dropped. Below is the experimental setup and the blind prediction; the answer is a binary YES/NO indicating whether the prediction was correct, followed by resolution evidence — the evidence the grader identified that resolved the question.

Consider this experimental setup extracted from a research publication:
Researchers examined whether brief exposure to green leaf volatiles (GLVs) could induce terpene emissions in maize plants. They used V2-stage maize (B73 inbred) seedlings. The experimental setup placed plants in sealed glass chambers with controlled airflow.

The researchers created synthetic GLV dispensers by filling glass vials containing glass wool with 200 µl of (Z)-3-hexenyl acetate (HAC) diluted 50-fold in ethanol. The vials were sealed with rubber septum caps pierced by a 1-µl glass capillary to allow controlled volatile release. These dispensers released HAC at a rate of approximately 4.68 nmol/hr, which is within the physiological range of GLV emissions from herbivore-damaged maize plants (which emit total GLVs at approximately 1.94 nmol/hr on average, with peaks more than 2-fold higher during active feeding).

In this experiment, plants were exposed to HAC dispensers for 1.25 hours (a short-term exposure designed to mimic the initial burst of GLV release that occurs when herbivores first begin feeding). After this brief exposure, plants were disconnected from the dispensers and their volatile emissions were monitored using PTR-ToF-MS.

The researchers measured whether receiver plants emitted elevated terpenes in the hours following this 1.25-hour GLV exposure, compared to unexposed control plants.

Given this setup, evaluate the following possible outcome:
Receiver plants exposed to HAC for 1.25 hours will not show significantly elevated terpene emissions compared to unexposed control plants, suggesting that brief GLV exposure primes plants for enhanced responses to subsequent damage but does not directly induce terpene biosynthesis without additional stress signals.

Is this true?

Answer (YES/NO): NO